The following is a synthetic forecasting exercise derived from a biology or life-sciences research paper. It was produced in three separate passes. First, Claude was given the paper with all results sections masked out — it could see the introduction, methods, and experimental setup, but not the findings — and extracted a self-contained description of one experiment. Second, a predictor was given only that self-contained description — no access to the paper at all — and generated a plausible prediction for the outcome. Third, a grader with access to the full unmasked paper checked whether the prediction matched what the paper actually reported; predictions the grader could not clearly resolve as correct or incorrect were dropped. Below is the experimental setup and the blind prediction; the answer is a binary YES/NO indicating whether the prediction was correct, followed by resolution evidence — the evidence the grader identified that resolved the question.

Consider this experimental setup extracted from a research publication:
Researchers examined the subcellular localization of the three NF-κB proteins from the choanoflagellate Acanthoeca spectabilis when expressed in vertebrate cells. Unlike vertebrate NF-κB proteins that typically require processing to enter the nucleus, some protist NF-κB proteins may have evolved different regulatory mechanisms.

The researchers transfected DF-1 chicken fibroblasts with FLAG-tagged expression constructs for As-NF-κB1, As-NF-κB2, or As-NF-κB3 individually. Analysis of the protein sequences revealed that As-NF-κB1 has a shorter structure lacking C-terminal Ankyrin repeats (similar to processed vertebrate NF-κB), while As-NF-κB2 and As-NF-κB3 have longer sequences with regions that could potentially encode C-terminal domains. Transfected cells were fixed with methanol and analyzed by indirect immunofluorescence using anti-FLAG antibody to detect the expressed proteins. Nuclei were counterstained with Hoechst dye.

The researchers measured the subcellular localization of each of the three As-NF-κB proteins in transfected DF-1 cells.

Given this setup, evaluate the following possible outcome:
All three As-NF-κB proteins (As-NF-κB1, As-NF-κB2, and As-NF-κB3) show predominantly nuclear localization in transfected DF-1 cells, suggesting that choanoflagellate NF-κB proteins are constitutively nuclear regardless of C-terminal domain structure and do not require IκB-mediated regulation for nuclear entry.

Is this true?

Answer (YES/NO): YES